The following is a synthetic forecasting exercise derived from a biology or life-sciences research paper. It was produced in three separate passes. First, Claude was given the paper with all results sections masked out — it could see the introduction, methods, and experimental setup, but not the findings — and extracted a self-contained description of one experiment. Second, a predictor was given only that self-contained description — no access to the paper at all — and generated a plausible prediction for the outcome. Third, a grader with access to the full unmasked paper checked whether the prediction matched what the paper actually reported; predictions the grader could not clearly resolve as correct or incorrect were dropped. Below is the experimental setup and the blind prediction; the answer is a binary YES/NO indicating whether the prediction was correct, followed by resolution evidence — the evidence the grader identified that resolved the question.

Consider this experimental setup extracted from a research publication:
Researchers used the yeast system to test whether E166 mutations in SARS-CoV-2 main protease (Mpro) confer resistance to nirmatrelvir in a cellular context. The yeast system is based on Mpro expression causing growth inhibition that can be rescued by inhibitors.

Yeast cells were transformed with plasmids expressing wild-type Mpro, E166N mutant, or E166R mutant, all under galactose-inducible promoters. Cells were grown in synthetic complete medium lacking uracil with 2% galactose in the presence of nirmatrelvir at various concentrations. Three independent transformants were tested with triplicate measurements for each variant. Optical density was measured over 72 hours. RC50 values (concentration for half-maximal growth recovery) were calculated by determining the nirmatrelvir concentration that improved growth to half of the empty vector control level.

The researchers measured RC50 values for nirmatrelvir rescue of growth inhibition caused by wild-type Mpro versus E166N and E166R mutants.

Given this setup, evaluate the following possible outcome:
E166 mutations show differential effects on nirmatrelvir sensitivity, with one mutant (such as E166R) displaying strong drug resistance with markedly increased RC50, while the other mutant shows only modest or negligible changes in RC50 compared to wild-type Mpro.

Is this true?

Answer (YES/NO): NO